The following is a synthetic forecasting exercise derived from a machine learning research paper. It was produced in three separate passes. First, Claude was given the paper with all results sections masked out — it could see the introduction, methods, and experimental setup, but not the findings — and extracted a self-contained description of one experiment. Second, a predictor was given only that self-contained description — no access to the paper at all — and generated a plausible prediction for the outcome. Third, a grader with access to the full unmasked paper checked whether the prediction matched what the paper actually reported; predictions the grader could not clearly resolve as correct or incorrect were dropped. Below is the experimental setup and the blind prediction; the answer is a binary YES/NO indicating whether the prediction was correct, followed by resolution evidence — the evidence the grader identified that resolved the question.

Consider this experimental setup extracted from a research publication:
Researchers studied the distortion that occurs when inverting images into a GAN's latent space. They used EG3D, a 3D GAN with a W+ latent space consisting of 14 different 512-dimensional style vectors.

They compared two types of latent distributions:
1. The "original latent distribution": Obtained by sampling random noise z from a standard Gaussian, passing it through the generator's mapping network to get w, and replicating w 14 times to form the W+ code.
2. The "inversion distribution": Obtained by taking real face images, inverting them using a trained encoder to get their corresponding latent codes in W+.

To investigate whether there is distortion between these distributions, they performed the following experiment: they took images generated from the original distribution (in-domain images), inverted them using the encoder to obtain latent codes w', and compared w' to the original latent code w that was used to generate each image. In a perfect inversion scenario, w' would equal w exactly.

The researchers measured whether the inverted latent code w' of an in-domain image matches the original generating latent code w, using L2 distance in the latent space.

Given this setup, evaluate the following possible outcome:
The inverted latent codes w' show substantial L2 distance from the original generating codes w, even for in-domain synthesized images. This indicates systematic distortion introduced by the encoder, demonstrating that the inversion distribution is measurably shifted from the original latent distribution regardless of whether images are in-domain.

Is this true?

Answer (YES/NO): YES